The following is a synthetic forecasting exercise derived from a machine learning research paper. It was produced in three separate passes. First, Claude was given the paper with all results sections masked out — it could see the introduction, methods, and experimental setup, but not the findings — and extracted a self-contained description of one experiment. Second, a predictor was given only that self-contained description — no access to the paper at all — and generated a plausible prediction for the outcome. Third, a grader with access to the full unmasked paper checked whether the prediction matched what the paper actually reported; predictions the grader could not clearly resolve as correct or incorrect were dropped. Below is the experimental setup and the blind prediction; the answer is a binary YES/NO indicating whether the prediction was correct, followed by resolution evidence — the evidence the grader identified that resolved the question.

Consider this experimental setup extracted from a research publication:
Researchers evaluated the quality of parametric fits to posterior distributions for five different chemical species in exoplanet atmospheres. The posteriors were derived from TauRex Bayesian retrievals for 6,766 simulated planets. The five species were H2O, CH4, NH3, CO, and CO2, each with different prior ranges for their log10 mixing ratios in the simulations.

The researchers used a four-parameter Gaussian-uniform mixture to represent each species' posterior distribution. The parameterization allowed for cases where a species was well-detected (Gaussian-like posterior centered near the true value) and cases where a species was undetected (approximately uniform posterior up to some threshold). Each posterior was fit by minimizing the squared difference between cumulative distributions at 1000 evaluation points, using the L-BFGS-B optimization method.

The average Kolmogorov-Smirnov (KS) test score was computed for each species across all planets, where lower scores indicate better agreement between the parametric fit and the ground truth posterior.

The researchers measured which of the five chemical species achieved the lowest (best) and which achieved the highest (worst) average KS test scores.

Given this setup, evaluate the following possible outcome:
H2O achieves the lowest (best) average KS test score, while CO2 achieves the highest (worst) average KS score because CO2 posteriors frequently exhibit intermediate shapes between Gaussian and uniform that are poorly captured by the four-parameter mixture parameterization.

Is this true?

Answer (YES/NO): NO